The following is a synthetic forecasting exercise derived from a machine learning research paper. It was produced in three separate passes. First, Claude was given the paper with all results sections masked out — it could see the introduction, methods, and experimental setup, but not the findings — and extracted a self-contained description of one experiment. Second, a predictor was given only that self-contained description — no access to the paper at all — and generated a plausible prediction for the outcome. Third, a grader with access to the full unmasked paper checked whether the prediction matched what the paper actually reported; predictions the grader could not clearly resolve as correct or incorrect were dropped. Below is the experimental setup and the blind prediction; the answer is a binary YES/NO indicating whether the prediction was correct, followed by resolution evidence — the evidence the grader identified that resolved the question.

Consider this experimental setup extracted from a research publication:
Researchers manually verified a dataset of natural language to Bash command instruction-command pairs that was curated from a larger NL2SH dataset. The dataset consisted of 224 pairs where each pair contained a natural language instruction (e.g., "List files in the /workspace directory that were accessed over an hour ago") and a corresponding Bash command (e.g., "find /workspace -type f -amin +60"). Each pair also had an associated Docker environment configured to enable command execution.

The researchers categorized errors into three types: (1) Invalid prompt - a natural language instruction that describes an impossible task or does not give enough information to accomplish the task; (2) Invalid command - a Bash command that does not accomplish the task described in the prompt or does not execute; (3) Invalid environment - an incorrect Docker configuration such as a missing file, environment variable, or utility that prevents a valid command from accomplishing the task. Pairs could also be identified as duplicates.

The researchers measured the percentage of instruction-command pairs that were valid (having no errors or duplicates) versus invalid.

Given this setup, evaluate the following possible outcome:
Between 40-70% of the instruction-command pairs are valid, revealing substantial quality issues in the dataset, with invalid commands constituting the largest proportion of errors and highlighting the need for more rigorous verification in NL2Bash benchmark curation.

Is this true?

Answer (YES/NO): YES